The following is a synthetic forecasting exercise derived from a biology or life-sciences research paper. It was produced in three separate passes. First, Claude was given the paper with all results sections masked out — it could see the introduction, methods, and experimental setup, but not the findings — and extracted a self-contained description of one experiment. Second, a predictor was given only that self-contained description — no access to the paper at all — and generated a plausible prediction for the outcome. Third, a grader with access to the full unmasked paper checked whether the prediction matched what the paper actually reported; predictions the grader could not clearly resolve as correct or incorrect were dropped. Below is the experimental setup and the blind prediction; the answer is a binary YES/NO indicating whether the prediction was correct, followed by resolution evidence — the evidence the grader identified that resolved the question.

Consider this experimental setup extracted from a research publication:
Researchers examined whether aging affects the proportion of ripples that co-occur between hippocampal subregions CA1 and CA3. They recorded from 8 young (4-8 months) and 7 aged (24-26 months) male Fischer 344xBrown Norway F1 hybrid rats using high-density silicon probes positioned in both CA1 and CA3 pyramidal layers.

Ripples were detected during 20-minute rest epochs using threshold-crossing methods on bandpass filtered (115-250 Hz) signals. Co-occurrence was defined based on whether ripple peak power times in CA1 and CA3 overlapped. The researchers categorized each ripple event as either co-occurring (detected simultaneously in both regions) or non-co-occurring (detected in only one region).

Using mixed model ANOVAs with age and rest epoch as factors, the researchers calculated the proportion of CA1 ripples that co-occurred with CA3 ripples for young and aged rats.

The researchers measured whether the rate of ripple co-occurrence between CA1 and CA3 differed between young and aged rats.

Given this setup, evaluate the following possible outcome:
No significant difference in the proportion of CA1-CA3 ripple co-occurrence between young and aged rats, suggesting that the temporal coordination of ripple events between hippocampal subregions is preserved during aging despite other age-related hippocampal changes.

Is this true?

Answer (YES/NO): NO